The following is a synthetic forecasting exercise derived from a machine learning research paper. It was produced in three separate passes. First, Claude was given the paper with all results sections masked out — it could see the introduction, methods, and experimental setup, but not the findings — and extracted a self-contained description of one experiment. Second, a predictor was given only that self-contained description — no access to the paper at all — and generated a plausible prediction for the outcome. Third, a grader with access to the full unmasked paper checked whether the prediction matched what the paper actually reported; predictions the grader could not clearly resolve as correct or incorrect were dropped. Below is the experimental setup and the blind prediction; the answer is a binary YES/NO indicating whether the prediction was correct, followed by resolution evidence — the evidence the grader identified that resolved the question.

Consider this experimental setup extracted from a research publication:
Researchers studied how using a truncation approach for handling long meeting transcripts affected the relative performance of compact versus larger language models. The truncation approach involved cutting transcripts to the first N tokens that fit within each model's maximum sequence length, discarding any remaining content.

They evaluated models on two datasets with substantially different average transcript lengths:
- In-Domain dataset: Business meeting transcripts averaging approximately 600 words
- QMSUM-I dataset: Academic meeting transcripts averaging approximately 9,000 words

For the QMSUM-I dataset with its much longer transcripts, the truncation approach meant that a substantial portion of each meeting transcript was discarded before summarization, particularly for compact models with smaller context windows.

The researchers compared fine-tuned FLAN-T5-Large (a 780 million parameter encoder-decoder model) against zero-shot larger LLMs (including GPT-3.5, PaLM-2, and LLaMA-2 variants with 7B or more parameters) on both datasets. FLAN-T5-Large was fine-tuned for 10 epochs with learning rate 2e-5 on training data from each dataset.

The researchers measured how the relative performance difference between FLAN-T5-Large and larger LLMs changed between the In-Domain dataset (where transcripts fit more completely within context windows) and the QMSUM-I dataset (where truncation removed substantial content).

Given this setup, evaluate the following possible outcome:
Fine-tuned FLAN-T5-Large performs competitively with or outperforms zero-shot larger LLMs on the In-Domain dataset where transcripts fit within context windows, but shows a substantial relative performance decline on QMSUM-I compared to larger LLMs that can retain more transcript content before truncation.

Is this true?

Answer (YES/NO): YES